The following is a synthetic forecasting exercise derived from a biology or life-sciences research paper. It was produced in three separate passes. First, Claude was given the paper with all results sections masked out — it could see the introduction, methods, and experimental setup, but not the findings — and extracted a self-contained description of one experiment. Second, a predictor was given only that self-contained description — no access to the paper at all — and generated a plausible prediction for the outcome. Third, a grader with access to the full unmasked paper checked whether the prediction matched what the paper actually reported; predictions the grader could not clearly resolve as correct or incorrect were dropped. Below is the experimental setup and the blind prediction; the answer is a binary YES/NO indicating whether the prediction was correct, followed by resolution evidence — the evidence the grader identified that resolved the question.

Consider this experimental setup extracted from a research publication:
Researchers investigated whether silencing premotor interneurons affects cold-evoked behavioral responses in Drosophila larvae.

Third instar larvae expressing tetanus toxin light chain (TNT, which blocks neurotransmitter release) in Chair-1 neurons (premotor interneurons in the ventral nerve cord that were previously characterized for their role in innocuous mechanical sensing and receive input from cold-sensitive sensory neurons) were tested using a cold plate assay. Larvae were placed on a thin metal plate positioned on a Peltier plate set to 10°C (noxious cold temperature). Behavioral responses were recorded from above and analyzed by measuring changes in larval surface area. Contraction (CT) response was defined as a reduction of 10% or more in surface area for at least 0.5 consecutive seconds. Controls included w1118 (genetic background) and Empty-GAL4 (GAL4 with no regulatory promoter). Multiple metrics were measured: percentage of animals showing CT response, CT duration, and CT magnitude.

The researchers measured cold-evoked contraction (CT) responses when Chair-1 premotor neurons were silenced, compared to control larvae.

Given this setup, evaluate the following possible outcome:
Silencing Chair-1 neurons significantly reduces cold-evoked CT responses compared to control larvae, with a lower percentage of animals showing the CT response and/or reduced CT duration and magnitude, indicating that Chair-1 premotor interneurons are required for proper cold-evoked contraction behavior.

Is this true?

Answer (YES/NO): YES